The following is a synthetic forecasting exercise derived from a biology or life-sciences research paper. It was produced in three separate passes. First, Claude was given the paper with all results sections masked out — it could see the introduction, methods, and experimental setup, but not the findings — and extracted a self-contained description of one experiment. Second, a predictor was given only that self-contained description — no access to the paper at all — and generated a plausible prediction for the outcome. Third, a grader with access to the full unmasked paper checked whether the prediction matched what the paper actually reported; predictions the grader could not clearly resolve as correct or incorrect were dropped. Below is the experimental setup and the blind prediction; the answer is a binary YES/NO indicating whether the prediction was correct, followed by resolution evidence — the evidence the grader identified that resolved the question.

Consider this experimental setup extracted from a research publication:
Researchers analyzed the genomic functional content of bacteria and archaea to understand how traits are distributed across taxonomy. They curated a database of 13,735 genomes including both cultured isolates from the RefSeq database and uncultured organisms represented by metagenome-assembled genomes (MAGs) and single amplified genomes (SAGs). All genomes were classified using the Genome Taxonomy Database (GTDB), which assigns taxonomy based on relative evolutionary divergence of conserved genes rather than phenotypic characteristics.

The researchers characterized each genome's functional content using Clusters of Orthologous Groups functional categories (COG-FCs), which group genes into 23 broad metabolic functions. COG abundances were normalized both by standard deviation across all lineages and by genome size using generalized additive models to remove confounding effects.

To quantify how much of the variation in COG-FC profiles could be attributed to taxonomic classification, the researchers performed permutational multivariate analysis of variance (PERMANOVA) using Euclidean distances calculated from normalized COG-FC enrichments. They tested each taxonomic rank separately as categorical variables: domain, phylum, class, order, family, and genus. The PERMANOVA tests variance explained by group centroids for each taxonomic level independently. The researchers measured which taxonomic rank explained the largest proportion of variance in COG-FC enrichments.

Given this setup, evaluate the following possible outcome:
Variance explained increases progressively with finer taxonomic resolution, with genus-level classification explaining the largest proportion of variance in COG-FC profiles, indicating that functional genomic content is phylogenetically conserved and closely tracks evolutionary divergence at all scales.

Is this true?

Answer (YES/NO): NO